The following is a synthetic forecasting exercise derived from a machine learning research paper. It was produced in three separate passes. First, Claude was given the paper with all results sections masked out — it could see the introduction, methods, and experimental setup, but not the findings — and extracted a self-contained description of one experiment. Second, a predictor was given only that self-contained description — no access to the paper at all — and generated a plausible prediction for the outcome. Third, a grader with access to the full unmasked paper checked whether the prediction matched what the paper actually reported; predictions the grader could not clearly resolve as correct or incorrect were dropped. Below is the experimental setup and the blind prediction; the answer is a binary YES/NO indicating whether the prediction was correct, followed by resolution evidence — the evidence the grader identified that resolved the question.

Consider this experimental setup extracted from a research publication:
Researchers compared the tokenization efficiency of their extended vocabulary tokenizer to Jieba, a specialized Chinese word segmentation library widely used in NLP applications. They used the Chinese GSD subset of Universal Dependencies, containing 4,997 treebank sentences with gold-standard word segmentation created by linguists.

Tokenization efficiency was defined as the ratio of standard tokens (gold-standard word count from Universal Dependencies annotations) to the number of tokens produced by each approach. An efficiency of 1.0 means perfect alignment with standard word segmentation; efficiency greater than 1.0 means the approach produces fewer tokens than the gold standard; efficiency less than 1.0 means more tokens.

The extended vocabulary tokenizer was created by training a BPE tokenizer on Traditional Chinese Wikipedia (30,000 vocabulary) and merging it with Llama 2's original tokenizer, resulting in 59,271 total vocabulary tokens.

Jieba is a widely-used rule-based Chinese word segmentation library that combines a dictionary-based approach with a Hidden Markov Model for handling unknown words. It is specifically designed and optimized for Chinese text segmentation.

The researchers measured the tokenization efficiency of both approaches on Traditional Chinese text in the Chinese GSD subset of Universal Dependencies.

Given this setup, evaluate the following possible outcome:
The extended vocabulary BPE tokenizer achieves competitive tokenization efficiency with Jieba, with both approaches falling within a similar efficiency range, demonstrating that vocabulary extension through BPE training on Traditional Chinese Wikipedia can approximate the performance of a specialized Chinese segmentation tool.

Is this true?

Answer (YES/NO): YES